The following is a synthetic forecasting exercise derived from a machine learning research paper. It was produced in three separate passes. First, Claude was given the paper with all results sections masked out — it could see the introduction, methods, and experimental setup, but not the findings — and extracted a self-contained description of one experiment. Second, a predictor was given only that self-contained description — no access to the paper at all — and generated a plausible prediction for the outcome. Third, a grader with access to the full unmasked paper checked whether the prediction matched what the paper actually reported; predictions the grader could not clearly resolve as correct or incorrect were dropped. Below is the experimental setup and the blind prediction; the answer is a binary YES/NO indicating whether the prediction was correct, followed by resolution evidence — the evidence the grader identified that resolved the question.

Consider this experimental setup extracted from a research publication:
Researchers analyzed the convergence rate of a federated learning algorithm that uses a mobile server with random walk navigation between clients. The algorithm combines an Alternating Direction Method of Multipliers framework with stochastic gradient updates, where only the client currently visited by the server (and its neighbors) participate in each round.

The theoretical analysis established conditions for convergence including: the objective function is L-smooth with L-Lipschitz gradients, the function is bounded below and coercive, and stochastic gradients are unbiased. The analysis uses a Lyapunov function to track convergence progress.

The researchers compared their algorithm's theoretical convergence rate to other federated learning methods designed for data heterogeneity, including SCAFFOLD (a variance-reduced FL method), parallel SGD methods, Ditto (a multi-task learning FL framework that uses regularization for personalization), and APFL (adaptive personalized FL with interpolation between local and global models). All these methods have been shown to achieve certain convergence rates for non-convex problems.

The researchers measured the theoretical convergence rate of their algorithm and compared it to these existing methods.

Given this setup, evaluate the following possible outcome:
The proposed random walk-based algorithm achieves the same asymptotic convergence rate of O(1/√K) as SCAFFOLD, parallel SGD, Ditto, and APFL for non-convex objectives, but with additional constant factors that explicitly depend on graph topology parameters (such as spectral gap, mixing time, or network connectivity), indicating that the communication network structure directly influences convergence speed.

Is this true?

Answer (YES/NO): NO